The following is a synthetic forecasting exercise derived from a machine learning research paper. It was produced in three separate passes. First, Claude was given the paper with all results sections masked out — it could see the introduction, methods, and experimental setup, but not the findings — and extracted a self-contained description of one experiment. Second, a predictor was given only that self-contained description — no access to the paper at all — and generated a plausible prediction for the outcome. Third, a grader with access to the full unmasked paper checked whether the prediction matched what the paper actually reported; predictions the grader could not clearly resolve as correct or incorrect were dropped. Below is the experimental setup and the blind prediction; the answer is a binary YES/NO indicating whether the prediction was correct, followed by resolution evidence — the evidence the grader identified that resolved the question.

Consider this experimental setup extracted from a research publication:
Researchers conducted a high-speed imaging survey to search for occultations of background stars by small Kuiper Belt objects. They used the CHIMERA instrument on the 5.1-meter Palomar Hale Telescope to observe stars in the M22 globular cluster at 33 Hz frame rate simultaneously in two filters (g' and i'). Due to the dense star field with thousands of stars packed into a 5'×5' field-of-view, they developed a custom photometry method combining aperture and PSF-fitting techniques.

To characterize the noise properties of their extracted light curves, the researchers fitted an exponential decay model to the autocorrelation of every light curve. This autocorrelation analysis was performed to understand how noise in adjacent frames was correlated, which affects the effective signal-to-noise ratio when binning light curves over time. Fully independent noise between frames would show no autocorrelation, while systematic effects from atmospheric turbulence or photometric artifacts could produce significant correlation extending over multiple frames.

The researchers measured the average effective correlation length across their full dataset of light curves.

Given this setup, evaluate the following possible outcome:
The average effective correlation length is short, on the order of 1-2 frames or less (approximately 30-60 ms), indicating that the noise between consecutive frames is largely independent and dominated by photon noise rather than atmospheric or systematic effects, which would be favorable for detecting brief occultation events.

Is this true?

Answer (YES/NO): NO